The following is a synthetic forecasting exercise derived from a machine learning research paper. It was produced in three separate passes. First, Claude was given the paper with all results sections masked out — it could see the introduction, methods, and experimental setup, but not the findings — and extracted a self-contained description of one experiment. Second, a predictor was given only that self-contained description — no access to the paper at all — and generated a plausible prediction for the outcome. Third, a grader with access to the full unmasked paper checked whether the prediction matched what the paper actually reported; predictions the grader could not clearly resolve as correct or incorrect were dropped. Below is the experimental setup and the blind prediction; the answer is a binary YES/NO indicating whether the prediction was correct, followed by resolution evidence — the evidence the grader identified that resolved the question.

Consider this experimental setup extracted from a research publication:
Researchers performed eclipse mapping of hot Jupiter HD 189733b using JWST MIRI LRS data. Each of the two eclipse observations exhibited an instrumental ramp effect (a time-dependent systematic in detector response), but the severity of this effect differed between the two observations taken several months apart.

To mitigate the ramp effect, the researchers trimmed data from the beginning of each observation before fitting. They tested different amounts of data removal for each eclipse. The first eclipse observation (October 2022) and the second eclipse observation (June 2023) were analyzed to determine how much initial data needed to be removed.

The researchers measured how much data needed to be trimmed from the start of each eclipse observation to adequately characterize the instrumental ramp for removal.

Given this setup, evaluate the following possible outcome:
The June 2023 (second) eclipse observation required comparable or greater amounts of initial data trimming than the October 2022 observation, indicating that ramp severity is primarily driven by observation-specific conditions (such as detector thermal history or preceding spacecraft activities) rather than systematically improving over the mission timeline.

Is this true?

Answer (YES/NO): YES